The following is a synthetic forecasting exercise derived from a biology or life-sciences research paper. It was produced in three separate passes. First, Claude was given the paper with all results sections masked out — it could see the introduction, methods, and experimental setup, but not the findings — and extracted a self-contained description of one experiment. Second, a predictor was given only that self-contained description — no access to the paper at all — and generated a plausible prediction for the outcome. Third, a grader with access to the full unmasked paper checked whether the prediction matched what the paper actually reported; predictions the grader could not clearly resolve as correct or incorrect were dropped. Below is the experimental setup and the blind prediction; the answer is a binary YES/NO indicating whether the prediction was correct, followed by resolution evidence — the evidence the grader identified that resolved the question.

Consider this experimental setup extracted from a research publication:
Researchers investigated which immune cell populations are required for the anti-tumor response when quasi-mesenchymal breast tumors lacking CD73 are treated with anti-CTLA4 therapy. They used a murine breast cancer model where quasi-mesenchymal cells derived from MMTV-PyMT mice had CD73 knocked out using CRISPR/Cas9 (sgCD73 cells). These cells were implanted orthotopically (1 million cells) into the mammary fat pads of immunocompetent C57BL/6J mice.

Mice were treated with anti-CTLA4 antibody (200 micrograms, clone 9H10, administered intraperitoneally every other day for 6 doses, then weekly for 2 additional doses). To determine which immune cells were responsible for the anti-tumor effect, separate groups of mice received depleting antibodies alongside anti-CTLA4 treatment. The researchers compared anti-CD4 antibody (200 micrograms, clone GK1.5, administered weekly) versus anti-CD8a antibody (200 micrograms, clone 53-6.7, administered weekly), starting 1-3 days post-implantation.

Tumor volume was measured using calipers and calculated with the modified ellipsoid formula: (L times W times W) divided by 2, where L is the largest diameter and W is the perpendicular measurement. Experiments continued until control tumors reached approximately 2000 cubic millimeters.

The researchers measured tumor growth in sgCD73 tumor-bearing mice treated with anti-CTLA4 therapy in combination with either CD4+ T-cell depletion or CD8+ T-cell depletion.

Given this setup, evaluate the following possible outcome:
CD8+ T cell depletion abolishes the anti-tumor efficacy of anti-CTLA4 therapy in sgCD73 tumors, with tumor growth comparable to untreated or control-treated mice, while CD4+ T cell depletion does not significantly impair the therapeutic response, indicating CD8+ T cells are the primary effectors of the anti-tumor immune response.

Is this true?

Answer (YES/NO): NO